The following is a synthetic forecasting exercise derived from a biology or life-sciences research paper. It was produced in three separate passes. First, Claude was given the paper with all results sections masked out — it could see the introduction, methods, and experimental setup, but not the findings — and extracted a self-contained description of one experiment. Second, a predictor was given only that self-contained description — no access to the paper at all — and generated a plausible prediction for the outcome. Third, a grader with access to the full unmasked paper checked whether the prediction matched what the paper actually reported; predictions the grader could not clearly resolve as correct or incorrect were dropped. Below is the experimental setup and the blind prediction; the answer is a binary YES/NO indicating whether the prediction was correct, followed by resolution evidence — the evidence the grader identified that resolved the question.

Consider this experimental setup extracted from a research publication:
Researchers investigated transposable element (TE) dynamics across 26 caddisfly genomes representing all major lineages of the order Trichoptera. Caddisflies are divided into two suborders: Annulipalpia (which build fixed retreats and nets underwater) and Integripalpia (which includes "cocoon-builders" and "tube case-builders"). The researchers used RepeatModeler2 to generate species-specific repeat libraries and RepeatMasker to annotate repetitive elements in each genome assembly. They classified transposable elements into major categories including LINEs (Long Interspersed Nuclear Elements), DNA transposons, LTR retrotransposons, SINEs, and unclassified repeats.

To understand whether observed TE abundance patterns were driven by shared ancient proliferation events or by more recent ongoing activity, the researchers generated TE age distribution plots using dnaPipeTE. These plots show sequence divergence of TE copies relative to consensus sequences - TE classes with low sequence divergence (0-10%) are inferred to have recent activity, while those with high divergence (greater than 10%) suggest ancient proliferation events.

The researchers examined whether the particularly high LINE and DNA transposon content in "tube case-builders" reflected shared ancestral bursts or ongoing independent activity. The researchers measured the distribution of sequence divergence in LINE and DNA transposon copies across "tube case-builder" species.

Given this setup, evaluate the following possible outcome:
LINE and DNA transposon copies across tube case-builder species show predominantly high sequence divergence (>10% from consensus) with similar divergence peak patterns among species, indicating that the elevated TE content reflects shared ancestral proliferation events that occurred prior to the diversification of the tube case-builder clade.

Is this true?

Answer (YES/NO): NO